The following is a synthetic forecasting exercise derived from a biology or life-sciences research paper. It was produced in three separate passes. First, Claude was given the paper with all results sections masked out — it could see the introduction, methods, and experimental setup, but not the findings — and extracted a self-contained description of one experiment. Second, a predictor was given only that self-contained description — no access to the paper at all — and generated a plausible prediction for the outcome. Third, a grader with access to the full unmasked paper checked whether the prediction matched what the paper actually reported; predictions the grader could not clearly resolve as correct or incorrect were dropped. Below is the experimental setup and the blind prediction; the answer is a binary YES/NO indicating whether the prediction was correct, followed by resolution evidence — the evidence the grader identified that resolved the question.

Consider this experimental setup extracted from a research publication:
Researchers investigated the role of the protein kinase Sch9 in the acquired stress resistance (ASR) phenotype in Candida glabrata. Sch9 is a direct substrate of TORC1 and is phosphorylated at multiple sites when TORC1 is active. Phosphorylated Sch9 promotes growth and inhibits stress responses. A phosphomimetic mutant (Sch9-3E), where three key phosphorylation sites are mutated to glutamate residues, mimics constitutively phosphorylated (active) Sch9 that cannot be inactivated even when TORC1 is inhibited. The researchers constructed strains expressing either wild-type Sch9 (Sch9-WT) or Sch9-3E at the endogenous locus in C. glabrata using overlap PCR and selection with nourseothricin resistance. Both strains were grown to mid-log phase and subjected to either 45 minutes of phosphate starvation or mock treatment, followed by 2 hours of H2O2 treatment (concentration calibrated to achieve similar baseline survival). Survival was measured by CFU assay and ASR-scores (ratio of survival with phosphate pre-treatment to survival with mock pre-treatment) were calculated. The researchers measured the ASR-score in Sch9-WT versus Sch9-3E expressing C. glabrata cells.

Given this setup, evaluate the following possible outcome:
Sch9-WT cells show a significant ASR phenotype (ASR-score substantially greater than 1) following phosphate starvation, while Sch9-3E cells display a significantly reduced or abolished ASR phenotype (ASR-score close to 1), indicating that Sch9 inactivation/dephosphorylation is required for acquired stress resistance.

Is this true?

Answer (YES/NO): YES